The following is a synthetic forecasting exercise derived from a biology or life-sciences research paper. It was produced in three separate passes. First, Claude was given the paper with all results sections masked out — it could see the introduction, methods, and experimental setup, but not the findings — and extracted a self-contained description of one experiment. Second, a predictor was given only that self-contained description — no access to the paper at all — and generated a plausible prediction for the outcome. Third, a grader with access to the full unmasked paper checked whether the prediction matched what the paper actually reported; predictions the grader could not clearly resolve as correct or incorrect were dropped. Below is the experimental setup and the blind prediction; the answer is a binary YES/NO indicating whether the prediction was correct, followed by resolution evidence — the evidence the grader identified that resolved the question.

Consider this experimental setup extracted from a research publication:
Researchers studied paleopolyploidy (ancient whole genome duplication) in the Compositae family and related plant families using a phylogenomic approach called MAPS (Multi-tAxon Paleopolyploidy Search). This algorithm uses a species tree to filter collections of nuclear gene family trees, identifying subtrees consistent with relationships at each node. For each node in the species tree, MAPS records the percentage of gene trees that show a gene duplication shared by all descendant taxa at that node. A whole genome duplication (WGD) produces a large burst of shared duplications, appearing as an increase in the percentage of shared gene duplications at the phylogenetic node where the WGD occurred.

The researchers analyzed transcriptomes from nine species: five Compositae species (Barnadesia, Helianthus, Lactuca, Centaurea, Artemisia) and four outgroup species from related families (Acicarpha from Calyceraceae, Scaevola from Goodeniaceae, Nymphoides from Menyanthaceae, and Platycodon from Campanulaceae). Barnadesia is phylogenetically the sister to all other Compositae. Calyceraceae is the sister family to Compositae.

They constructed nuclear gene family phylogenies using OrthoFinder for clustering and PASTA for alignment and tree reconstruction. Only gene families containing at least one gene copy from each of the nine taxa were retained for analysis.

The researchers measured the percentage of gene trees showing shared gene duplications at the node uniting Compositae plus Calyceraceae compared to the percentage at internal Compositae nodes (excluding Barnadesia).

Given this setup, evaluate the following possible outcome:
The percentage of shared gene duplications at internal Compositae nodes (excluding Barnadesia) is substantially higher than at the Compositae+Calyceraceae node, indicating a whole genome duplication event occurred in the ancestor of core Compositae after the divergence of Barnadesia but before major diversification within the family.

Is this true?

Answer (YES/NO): NO